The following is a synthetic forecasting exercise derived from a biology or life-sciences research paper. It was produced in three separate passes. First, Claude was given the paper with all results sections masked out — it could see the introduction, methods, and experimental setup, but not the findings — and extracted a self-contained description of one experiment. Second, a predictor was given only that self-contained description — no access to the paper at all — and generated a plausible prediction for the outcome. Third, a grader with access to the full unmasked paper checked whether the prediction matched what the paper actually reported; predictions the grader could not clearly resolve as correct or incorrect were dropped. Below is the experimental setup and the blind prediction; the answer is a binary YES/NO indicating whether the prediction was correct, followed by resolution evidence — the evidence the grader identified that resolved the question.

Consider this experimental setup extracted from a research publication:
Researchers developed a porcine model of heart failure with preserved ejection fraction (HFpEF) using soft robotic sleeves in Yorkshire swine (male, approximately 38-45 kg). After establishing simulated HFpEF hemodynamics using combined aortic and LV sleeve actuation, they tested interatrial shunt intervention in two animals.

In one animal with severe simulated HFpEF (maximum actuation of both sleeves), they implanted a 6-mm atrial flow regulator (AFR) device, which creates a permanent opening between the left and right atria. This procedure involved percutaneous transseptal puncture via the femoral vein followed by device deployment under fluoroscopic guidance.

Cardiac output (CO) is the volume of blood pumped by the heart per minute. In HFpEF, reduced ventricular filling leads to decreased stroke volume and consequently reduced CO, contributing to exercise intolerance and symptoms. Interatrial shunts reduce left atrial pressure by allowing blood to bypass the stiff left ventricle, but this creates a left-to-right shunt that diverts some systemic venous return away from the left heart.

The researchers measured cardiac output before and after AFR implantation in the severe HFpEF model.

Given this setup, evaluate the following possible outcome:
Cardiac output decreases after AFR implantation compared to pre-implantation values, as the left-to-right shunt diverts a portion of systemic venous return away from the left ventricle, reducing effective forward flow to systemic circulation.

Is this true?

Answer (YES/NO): NO